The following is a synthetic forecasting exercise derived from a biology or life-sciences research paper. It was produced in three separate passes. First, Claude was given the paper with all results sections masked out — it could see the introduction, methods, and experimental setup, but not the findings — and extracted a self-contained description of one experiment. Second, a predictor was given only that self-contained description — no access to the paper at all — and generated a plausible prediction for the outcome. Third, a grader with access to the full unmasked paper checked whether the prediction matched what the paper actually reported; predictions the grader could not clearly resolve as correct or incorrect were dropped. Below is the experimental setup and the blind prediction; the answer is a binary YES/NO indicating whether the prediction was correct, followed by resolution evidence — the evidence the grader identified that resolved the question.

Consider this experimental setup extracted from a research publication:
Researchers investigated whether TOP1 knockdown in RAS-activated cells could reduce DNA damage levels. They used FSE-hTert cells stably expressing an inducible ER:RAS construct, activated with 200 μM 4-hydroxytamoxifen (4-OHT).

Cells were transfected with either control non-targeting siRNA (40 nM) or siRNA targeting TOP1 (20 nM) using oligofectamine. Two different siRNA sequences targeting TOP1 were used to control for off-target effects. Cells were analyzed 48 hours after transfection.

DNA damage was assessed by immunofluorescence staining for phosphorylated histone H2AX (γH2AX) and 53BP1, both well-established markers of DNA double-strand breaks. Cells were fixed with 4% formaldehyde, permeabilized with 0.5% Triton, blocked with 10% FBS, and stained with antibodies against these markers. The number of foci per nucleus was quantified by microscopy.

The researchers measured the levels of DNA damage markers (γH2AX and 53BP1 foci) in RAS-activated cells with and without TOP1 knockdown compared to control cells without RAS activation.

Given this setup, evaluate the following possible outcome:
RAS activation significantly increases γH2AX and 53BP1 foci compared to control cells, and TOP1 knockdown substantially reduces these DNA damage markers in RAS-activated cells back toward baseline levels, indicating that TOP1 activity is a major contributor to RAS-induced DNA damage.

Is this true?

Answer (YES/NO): YES